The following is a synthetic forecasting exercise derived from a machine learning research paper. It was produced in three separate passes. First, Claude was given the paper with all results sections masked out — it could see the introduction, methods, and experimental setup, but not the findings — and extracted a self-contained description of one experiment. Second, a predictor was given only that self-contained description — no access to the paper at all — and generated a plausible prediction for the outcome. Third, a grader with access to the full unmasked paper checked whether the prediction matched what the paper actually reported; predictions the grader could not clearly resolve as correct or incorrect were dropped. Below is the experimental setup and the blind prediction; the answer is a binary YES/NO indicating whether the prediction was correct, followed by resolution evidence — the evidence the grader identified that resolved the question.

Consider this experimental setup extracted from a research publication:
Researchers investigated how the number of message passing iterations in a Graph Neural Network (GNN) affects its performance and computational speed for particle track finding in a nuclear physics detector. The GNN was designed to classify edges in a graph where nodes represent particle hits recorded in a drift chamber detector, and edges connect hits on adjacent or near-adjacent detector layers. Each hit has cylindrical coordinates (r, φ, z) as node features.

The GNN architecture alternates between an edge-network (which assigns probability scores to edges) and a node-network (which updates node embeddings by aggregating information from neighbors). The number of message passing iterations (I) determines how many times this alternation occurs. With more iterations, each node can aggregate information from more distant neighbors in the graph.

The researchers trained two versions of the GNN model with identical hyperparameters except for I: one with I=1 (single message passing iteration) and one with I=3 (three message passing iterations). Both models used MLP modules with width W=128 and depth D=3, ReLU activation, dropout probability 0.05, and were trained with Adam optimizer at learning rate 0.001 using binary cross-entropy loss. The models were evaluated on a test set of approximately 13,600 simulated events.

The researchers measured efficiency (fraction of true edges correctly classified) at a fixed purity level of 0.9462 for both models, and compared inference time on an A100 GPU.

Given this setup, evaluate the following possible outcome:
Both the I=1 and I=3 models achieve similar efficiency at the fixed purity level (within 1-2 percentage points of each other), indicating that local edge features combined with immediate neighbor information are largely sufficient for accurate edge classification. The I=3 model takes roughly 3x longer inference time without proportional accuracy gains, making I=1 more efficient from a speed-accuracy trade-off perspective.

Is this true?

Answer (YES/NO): NO